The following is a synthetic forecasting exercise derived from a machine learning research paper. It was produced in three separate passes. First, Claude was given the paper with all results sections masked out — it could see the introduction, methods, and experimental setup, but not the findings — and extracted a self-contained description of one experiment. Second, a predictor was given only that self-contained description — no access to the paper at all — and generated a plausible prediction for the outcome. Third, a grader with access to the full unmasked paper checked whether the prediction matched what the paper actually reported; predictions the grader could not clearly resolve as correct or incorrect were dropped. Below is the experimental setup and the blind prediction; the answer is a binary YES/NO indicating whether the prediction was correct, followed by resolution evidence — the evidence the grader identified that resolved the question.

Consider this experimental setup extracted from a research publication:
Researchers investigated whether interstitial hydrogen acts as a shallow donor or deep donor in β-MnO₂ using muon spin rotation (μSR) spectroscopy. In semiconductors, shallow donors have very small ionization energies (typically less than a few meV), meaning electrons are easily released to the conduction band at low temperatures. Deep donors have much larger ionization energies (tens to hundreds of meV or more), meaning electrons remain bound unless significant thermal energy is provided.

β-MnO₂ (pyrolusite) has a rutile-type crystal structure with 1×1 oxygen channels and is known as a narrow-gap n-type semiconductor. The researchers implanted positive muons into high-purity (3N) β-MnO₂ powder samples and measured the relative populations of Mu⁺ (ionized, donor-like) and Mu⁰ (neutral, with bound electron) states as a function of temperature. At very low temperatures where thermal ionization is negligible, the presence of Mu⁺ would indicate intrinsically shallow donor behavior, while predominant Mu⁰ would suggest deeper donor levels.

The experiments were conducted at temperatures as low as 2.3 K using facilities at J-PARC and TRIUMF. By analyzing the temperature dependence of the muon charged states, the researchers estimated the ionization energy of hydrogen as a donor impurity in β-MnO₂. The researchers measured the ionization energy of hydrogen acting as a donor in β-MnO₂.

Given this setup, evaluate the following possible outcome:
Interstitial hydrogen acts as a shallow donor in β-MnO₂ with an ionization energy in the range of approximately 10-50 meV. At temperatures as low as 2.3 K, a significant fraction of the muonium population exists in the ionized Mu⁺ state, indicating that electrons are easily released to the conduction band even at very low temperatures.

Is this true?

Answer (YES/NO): NO